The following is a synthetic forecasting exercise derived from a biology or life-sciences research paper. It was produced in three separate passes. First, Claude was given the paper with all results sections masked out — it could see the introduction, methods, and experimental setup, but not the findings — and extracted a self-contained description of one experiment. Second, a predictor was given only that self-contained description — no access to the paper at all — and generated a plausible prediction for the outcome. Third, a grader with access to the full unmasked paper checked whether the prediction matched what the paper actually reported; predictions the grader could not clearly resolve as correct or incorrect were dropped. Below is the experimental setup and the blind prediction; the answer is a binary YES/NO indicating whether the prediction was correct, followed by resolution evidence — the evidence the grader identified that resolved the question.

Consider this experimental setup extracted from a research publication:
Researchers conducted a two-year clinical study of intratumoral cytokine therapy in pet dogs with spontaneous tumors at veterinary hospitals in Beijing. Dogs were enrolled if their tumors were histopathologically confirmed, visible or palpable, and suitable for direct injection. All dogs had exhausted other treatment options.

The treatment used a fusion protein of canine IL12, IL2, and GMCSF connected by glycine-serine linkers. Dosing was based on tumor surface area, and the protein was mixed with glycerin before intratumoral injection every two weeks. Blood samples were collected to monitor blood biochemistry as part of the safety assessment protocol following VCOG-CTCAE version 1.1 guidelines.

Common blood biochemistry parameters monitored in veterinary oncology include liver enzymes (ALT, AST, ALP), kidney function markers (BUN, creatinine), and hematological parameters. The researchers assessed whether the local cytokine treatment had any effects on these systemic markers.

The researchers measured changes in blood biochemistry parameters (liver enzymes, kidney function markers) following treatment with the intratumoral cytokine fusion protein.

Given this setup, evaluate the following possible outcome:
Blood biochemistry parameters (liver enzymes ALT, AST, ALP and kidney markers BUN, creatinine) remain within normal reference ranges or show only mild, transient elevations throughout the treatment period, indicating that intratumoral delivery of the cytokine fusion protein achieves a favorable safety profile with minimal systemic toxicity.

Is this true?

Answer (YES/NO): YES